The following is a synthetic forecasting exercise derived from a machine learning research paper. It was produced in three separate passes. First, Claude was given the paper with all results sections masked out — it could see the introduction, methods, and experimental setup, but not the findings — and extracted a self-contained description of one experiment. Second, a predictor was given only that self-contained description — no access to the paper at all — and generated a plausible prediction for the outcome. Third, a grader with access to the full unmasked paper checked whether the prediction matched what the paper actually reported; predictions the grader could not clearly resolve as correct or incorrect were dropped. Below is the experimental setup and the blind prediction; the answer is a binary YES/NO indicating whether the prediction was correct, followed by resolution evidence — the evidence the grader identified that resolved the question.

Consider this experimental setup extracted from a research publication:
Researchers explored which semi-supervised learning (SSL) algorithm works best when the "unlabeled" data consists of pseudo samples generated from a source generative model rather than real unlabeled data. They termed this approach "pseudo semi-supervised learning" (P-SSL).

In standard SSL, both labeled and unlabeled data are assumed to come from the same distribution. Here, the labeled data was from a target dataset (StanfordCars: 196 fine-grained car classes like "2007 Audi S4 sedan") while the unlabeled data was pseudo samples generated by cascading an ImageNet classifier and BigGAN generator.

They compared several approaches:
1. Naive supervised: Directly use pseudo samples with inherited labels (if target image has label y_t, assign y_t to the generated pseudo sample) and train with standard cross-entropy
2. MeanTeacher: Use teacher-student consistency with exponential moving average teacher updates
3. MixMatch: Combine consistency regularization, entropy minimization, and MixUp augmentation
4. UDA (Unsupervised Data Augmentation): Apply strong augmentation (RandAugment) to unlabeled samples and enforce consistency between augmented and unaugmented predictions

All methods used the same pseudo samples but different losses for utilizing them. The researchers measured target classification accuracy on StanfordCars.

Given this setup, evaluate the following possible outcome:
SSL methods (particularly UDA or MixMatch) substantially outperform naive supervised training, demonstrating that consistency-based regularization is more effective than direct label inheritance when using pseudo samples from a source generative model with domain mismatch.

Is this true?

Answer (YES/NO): YES